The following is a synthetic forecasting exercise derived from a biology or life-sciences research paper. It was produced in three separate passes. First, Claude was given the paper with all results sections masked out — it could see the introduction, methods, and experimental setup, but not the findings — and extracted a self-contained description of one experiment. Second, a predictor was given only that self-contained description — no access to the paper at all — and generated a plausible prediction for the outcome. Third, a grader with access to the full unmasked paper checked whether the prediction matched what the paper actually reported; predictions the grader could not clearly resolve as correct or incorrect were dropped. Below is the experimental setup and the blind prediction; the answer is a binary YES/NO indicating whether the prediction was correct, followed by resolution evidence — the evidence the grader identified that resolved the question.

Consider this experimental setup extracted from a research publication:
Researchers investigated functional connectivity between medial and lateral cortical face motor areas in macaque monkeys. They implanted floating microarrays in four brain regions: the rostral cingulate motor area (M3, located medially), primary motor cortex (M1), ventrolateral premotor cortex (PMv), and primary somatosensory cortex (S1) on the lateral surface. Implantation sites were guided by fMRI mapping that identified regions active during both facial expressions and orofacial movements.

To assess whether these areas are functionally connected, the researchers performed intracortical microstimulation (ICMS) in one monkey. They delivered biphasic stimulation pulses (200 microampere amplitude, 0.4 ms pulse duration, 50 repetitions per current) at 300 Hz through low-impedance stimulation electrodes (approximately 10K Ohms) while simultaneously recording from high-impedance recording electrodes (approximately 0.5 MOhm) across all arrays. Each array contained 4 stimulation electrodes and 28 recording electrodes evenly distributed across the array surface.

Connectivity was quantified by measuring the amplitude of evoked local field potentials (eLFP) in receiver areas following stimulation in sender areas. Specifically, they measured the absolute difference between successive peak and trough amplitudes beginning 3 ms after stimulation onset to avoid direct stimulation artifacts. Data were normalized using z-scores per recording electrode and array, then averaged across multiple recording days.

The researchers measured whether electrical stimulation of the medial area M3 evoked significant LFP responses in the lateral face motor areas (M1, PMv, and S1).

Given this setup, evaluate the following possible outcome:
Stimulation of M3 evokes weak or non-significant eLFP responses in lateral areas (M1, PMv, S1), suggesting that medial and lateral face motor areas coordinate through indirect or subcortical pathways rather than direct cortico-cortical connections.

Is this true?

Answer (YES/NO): NO